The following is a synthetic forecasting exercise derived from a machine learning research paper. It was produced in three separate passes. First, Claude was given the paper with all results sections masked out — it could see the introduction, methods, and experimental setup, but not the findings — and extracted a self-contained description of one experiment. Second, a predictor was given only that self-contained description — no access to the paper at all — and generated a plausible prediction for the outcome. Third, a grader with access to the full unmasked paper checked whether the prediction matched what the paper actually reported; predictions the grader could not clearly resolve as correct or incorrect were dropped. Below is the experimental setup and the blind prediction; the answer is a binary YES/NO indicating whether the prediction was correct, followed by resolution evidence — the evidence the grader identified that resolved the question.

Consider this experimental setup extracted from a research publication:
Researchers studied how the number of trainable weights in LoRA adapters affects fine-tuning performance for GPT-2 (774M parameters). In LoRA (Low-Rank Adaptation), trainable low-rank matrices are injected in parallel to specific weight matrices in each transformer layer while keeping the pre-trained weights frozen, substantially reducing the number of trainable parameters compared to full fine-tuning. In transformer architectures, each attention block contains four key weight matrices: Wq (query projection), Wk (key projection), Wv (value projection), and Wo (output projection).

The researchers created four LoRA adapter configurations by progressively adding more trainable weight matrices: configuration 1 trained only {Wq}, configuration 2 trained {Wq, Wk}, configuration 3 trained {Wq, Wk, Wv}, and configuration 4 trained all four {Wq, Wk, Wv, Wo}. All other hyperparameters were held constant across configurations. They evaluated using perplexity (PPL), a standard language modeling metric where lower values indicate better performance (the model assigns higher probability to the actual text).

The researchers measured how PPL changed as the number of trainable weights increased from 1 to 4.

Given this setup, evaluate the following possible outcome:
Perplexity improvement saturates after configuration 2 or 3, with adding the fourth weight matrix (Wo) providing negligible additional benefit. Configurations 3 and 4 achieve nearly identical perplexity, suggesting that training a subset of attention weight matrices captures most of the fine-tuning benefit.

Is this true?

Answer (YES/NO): NO